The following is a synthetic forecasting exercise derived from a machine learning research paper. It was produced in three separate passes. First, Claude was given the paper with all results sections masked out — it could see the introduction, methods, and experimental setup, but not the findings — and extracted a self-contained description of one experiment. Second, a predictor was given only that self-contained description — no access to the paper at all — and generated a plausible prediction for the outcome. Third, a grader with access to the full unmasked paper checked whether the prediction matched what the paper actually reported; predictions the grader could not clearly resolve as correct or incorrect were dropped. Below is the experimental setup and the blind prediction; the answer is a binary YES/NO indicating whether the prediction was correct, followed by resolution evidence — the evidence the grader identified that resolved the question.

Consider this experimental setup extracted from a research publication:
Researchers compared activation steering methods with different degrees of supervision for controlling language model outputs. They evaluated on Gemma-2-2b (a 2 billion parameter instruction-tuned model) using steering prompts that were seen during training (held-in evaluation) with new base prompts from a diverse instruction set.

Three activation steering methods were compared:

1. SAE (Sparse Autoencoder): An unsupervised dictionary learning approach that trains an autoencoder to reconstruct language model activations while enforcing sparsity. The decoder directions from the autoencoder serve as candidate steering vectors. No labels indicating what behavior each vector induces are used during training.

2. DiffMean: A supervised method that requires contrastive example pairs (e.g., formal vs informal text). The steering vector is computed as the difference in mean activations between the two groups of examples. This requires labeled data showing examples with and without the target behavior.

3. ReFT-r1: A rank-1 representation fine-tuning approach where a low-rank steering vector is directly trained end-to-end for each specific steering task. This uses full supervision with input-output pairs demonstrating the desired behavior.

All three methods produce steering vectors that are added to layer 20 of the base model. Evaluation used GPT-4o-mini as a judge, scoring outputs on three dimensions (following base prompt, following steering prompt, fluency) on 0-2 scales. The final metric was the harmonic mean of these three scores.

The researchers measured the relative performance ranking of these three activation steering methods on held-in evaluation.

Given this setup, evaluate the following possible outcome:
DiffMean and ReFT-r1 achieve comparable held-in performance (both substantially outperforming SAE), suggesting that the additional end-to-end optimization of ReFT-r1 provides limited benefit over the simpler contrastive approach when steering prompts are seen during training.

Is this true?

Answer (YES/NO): NO